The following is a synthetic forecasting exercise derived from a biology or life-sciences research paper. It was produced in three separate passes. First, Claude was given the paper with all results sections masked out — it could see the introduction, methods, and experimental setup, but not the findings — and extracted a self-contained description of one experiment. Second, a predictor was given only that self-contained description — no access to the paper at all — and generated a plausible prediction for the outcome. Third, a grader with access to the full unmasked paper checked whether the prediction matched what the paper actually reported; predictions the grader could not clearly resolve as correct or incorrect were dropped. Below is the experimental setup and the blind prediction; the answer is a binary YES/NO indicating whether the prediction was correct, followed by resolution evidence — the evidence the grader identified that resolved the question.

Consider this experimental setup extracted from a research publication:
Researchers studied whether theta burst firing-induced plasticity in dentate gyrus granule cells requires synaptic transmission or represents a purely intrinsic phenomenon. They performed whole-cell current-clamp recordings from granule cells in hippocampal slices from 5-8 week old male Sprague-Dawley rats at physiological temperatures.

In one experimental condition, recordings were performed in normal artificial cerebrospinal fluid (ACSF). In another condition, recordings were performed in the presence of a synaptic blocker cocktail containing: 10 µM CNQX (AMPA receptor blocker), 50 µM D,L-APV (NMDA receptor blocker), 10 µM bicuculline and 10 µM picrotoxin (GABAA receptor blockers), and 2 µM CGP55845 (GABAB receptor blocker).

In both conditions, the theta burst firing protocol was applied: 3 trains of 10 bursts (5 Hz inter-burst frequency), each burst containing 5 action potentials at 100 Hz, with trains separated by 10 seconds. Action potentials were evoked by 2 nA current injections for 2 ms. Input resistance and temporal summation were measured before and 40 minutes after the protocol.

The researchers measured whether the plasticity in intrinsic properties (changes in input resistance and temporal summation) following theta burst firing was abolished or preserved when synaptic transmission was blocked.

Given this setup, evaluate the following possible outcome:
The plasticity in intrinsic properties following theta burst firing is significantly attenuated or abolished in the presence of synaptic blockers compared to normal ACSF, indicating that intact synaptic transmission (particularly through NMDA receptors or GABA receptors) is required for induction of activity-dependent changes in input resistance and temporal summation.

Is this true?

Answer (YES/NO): NO